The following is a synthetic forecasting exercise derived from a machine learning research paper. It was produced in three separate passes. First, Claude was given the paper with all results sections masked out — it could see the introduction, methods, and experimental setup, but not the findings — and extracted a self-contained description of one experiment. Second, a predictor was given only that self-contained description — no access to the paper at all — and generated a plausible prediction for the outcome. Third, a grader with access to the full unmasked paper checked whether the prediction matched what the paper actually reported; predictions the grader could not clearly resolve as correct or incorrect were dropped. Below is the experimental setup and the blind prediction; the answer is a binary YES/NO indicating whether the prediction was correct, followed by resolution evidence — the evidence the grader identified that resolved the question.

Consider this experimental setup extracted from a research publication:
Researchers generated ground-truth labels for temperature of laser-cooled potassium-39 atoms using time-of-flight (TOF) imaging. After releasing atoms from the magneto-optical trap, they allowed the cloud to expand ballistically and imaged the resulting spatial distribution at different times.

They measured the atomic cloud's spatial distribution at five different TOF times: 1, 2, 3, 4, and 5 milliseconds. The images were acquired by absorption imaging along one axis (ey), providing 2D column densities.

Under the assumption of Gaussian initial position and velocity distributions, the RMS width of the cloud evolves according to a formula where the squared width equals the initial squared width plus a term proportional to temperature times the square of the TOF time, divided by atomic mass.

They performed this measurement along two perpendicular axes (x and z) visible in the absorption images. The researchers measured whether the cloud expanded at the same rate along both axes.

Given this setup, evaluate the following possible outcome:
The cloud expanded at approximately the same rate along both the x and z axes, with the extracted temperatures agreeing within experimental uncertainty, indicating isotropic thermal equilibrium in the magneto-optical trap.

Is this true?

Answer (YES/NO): NO